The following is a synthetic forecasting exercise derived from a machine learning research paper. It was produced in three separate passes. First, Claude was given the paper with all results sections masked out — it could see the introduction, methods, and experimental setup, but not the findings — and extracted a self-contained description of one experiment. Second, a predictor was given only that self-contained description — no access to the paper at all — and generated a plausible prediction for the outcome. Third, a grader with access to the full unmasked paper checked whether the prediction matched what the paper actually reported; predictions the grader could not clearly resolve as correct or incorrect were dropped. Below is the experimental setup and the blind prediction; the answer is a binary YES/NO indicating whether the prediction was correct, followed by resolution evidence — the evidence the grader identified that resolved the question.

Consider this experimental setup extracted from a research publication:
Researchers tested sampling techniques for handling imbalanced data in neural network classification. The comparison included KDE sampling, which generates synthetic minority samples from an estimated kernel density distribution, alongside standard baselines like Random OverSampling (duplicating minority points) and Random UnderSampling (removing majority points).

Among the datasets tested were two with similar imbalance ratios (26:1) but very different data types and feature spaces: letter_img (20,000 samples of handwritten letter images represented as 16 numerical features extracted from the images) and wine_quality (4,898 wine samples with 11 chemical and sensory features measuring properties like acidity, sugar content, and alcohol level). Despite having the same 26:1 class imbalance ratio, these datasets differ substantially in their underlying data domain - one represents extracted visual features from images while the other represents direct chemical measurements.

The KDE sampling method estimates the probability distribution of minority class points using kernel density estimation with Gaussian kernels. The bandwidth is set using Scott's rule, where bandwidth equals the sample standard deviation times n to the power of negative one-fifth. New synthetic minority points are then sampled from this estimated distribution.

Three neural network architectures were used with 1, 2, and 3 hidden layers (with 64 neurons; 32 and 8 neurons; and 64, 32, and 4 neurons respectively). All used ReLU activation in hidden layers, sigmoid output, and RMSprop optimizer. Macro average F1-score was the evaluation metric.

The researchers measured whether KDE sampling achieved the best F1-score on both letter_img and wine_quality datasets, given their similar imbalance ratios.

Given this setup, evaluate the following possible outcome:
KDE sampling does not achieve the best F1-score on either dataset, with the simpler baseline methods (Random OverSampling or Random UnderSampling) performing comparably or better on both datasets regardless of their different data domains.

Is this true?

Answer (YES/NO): NO